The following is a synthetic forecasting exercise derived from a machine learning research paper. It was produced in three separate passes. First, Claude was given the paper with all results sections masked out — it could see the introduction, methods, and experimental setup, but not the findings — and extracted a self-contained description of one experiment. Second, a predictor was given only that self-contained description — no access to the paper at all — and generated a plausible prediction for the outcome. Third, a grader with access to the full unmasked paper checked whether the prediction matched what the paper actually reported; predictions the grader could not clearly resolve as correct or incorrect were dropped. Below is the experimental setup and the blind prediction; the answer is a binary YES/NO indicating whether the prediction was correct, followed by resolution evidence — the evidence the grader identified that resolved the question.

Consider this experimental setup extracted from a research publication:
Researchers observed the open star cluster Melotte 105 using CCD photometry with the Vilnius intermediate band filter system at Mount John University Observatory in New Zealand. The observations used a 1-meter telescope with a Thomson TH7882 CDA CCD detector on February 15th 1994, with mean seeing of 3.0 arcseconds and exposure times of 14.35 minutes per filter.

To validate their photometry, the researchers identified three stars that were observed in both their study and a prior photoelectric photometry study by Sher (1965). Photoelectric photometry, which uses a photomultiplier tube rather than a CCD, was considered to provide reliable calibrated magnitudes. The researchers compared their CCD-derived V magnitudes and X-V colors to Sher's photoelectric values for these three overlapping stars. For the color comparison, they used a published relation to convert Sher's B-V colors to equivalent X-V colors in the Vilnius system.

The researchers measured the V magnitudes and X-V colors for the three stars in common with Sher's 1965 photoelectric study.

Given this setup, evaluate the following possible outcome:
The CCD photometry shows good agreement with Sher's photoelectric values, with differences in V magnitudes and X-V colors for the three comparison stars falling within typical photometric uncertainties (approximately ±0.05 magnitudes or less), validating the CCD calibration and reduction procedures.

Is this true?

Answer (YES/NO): NO